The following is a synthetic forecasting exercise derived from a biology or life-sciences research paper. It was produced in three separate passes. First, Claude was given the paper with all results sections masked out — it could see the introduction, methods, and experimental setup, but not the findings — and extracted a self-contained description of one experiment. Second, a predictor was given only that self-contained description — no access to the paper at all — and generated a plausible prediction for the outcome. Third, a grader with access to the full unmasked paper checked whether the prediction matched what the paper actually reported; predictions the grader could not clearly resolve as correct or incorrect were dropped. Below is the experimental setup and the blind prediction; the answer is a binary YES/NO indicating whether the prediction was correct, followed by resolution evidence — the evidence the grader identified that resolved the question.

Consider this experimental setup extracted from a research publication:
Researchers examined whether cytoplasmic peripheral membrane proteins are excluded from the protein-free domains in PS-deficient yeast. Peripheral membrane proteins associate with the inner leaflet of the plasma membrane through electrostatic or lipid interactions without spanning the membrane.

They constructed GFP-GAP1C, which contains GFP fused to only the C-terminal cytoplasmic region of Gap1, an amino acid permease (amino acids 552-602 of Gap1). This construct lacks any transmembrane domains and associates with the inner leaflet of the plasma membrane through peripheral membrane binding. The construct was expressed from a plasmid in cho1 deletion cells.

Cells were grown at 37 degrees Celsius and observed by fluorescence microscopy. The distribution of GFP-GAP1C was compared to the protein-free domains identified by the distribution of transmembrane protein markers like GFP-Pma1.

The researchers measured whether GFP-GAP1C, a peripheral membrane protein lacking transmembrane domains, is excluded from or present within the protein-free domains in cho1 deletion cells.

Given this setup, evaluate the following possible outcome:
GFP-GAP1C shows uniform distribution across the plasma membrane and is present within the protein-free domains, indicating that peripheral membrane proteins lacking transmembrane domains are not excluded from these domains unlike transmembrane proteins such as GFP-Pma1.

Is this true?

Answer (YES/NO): NO